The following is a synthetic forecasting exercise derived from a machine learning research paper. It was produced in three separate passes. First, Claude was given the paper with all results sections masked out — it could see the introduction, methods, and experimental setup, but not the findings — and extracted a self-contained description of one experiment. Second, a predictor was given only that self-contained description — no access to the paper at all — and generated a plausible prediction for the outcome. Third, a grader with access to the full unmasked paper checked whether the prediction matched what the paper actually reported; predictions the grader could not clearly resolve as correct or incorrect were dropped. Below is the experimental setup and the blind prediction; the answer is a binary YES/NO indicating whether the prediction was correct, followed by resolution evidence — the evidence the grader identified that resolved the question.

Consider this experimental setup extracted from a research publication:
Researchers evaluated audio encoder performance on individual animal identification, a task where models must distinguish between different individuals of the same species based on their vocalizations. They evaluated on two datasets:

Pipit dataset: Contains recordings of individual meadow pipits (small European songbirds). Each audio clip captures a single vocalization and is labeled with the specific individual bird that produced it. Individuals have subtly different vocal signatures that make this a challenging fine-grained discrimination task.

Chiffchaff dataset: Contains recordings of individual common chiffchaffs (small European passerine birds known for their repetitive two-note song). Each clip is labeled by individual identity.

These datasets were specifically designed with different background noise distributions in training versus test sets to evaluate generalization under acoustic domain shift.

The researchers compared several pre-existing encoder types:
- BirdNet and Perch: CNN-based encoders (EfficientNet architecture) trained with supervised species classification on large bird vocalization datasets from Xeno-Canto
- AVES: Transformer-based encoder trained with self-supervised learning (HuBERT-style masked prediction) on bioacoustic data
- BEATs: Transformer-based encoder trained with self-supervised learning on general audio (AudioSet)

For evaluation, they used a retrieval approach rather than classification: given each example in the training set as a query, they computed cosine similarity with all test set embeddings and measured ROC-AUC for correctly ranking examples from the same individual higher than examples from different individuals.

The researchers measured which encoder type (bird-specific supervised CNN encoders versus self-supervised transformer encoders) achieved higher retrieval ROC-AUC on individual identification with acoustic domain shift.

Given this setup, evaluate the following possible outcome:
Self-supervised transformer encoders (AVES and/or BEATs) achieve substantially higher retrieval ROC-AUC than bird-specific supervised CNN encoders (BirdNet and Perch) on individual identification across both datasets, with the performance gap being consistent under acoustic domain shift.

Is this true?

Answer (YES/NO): NO